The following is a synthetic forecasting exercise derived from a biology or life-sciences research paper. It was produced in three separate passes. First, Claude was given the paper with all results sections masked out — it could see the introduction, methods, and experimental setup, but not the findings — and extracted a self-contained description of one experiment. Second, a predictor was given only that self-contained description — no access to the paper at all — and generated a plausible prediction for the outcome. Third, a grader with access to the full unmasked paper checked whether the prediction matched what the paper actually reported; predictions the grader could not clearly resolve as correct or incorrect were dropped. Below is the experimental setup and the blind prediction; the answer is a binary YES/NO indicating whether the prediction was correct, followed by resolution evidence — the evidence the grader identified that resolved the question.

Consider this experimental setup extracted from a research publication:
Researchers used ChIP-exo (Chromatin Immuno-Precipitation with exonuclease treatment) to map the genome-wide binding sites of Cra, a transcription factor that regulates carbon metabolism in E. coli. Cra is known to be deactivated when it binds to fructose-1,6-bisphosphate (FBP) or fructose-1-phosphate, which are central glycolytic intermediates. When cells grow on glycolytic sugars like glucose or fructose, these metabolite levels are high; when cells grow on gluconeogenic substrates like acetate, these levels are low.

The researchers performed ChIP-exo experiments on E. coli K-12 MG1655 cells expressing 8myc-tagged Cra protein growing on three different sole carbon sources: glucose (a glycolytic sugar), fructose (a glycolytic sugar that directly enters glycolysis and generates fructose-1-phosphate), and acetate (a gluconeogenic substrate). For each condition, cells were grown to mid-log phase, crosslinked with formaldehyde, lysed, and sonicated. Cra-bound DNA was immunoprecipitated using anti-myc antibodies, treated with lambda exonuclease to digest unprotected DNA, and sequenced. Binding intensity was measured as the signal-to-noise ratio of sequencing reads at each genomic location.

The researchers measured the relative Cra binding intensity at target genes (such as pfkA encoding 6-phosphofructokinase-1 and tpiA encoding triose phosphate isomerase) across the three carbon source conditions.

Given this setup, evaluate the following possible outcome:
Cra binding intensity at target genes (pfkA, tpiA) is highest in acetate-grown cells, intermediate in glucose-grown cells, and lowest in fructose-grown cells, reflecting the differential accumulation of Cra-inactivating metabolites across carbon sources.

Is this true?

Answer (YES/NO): YES